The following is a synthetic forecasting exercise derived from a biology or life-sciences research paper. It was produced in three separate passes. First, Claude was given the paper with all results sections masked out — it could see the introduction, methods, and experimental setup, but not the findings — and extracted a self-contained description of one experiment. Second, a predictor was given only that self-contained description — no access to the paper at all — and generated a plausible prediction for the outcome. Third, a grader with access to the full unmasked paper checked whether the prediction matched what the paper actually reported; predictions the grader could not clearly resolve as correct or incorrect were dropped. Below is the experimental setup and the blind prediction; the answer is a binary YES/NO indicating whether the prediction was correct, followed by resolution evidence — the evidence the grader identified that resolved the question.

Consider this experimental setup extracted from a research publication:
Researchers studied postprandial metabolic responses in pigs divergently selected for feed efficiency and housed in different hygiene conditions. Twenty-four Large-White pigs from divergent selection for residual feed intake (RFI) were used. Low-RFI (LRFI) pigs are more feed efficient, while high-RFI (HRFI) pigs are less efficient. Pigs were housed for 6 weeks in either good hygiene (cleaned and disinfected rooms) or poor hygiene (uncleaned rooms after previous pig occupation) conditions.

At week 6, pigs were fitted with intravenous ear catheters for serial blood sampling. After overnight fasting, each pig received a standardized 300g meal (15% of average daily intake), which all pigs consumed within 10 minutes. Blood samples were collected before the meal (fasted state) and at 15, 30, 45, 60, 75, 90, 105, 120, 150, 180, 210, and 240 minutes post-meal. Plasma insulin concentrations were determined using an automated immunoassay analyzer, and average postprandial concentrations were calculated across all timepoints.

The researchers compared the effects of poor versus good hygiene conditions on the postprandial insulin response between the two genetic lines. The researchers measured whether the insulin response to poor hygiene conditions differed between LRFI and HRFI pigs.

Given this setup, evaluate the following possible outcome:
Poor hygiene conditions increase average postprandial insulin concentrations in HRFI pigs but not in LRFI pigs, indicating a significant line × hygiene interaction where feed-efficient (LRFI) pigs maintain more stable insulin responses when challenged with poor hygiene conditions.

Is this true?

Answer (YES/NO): NO